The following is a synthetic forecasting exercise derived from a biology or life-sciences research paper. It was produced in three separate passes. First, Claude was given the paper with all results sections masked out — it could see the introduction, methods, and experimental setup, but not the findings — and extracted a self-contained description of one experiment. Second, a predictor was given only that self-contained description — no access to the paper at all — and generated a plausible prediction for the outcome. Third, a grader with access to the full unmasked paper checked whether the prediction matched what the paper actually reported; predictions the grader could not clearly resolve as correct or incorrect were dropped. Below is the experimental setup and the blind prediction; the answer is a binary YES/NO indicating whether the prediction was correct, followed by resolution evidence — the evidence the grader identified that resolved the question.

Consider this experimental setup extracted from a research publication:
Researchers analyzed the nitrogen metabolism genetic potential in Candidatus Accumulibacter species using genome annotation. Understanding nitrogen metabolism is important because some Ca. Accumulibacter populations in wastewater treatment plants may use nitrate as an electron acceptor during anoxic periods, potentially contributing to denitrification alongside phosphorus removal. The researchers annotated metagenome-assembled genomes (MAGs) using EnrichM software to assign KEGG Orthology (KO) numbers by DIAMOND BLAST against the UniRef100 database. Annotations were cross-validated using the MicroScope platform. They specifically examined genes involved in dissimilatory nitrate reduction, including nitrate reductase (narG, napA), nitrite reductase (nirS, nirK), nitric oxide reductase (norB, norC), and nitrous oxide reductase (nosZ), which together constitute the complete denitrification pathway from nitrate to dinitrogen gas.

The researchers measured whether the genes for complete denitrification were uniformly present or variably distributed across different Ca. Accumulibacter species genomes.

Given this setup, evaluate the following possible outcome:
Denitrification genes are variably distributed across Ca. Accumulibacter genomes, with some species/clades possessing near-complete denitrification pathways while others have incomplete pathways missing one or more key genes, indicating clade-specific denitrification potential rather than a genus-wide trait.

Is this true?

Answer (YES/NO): NO